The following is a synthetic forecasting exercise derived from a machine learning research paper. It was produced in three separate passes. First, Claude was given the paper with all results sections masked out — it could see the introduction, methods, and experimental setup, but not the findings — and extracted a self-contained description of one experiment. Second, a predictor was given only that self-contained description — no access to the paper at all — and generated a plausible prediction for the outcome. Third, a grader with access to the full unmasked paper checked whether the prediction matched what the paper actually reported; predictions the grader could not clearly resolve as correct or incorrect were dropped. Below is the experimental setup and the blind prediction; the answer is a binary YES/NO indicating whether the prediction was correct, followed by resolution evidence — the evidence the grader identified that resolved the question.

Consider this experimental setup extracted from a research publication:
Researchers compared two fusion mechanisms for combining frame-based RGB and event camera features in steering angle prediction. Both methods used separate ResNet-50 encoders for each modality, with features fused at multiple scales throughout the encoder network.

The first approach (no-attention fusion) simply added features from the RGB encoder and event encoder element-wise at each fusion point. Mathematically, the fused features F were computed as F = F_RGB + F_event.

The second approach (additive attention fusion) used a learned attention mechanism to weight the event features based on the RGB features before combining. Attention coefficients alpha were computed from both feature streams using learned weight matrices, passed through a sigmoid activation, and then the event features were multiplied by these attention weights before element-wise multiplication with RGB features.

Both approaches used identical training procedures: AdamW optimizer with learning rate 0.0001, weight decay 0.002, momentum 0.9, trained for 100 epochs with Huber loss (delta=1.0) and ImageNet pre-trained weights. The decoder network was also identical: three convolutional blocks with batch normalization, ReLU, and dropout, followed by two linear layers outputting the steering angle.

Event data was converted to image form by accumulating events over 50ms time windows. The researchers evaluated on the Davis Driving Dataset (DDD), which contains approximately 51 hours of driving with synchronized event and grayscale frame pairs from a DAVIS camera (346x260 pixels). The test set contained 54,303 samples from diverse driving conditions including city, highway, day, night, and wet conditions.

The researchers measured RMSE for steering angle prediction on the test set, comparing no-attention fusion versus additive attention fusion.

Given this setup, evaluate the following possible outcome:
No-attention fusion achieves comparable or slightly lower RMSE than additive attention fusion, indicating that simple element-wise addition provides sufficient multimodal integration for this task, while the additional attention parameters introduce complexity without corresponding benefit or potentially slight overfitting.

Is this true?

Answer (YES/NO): NO